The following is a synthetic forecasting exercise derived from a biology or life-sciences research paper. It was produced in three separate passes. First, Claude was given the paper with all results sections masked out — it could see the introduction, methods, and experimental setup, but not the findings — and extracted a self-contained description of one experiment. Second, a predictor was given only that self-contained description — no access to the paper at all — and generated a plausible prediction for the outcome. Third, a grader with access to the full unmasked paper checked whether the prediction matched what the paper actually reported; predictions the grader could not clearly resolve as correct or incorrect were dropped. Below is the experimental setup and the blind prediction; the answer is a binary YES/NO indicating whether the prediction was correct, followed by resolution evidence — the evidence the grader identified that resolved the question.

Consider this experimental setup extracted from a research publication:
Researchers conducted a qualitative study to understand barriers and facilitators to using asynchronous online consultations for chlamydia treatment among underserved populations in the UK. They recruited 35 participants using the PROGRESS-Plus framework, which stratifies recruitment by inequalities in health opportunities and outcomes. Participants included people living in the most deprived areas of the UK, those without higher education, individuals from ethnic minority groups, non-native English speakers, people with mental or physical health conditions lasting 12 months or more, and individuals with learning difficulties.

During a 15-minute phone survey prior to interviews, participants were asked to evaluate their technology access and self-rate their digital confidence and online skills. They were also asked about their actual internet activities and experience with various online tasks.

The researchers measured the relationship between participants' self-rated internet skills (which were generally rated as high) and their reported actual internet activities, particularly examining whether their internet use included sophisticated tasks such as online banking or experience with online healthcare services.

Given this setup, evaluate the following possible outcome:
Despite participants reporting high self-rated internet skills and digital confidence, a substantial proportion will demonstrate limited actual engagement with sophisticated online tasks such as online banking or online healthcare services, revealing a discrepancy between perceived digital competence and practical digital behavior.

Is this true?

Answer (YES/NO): YES